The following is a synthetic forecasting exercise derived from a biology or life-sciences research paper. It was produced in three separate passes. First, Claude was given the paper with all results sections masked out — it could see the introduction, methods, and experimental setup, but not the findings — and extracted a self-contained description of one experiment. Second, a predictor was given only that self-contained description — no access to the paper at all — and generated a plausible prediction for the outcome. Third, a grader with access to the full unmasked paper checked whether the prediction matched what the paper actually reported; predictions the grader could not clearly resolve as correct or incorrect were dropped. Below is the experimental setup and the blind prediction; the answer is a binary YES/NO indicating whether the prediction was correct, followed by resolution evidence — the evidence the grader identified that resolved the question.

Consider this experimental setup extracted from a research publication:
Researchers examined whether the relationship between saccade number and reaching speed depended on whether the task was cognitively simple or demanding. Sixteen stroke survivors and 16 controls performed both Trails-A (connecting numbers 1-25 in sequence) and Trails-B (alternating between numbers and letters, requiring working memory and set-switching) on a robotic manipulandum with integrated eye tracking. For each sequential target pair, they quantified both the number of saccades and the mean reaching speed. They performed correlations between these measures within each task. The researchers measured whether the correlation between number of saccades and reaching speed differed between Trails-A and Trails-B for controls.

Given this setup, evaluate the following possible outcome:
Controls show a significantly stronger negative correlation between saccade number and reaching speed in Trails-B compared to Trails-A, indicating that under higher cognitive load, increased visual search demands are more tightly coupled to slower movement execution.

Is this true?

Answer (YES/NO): YES